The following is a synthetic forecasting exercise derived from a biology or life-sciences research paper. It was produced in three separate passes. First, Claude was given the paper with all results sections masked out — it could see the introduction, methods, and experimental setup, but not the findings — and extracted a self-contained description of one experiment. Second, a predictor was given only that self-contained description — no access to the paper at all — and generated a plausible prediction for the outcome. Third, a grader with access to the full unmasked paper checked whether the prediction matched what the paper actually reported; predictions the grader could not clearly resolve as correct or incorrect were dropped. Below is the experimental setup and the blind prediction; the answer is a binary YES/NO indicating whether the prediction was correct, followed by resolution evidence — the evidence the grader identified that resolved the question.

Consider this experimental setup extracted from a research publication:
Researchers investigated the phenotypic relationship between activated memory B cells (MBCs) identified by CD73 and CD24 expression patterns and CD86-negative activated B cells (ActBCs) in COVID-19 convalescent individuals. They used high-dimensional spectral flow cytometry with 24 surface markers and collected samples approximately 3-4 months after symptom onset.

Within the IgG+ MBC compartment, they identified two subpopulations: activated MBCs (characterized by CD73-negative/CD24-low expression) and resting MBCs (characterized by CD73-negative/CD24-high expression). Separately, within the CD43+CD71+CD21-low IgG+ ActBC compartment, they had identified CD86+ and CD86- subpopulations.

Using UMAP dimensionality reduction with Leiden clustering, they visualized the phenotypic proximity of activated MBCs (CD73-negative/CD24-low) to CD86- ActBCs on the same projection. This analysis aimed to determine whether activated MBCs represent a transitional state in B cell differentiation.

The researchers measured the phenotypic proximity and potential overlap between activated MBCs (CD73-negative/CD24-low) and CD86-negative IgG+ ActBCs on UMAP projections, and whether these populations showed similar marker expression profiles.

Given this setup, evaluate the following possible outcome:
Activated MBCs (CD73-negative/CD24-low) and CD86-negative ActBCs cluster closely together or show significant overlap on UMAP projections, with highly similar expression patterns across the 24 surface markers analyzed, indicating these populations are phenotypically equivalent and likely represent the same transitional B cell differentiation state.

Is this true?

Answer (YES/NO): NO